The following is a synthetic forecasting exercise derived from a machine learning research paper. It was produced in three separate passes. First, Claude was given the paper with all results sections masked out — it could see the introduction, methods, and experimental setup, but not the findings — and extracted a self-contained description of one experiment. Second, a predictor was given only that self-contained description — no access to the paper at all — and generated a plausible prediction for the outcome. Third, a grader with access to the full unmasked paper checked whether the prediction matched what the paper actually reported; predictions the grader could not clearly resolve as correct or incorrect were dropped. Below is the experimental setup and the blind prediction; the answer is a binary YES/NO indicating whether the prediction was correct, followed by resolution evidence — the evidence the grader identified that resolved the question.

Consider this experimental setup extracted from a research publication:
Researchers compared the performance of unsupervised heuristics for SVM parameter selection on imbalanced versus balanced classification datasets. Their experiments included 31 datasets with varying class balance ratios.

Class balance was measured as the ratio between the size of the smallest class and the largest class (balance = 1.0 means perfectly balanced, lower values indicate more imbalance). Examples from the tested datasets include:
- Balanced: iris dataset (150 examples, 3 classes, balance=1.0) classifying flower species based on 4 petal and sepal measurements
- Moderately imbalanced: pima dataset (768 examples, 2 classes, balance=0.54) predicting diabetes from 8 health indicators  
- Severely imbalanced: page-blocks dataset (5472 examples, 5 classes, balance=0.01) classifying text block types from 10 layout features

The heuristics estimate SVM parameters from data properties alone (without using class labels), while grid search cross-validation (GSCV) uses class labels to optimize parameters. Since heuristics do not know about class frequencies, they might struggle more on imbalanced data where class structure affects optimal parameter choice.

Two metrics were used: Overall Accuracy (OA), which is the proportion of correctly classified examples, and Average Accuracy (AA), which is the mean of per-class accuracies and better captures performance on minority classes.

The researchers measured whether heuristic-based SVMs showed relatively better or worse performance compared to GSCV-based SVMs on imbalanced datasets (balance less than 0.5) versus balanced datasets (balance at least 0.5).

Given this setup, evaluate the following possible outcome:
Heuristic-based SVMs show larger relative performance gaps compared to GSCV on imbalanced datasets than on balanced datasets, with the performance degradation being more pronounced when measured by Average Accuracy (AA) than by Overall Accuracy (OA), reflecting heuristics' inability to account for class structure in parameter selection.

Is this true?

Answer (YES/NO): NO